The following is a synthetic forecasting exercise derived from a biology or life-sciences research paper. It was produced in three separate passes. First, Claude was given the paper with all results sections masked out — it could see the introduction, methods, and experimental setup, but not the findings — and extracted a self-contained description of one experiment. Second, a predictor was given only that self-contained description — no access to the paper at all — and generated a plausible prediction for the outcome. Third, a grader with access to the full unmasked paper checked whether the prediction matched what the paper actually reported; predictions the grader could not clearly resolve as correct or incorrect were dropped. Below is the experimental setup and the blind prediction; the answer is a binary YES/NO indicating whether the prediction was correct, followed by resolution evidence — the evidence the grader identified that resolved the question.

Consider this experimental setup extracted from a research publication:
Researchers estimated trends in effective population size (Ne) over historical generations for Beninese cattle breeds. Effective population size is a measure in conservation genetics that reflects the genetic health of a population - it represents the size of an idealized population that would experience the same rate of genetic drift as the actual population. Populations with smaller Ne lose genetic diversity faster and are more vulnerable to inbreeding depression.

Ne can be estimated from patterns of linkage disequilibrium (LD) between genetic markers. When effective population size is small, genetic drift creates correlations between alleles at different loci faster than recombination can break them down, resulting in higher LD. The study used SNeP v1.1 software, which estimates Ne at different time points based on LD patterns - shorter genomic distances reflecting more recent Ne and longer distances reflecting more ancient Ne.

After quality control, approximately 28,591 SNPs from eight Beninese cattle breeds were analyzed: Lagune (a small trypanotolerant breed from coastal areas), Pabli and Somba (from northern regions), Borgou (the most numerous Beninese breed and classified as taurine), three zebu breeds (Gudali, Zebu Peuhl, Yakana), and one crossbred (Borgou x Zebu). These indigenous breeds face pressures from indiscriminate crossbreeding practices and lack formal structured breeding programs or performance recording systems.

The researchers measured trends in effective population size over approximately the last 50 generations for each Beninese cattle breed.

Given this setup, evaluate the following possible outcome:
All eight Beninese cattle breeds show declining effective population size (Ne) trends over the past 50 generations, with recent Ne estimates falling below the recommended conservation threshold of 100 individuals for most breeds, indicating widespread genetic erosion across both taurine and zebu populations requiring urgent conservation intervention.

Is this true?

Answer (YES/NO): NO